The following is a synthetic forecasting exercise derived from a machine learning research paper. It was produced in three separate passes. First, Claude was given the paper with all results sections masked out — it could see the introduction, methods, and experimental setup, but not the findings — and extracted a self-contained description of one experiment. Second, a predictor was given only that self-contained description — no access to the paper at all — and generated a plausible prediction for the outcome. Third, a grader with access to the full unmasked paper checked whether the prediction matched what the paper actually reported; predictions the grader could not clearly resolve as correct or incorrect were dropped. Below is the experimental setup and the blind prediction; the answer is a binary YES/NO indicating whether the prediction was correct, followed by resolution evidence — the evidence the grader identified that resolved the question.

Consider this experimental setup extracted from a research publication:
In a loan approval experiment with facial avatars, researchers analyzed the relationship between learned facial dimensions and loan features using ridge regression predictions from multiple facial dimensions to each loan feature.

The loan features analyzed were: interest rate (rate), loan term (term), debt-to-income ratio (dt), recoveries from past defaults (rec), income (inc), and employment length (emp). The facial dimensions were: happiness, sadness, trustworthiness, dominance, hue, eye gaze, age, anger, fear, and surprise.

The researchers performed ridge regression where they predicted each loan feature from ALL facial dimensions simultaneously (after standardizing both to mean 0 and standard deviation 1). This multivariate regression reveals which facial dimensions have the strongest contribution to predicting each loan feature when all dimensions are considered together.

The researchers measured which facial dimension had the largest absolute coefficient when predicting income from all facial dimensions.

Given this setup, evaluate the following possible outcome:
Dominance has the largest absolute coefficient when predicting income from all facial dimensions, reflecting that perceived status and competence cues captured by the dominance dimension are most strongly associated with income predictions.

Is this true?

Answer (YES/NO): NO